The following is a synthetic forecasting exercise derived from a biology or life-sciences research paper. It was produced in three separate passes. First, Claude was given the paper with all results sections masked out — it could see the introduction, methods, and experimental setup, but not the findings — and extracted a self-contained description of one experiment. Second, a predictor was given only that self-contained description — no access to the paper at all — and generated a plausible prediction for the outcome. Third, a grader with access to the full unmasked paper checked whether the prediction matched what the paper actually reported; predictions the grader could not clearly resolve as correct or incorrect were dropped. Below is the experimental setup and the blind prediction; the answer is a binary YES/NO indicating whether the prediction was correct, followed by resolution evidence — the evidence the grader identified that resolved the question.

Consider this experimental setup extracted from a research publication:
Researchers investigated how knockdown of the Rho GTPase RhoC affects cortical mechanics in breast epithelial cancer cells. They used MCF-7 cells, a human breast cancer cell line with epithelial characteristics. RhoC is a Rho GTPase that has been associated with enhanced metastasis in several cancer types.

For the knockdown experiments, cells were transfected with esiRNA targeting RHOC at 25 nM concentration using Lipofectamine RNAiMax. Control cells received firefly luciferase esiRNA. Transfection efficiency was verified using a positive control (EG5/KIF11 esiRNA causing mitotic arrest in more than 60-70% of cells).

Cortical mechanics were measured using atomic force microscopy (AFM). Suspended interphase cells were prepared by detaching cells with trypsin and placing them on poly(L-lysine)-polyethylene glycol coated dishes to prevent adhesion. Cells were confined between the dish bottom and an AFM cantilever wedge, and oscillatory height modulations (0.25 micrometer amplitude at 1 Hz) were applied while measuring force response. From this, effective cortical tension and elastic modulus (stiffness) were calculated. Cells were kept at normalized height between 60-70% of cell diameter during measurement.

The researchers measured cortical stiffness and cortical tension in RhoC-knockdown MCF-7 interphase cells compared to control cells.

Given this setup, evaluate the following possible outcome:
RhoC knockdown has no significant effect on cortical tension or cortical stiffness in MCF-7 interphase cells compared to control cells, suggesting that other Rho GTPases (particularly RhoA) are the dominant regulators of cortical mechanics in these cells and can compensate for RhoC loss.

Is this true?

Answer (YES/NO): NO